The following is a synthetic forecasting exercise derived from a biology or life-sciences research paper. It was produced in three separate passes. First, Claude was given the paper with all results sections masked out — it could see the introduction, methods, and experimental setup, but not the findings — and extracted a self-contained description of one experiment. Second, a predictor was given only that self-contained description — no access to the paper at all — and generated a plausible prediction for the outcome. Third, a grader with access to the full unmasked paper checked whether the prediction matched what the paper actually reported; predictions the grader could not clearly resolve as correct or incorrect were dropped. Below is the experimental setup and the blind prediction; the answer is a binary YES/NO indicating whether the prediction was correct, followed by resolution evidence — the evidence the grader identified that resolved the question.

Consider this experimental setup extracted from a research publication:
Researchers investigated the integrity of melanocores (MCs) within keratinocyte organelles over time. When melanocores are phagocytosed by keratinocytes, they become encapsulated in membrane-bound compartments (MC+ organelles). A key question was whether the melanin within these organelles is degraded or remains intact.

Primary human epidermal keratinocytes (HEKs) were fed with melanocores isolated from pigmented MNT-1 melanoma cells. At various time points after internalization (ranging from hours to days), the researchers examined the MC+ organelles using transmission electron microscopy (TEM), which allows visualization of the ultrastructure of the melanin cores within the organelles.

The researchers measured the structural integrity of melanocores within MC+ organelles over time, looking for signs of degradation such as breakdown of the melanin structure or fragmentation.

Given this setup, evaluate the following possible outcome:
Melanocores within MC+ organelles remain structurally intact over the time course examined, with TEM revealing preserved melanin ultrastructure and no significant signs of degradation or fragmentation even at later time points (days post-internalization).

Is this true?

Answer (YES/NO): YES